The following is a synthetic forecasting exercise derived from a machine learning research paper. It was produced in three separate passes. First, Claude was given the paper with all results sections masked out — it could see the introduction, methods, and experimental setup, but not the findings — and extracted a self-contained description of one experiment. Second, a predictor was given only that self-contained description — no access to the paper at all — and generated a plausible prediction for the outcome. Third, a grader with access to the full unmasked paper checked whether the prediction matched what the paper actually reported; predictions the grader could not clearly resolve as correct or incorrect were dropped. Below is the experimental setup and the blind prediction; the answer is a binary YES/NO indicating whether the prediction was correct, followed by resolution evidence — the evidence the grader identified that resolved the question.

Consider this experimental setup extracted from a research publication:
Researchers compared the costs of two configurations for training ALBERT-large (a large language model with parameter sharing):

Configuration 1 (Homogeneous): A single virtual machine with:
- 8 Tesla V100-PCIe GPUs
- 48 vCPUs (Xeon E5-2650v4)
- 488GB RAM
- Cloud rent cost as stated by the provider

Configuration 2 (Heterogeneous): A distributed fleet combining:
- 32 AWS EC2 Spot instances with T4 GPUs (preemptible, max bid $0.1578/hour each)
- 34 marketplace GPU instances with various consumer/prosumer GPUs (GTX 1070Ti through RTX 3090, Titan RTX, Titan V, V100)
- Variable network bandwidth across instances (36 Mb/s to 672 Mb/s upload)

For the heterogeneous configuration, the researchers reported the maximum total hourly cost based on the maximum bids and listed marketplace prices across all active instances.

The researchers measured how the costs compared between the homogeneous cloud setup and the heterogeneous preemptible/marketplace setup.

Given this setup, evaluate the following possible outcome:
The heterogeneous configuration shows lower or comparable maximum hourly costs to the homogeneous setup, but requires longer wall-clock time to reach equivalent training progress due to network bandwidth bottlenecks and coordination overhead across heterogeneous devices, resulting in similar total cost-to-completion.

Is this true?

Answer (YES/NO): NO